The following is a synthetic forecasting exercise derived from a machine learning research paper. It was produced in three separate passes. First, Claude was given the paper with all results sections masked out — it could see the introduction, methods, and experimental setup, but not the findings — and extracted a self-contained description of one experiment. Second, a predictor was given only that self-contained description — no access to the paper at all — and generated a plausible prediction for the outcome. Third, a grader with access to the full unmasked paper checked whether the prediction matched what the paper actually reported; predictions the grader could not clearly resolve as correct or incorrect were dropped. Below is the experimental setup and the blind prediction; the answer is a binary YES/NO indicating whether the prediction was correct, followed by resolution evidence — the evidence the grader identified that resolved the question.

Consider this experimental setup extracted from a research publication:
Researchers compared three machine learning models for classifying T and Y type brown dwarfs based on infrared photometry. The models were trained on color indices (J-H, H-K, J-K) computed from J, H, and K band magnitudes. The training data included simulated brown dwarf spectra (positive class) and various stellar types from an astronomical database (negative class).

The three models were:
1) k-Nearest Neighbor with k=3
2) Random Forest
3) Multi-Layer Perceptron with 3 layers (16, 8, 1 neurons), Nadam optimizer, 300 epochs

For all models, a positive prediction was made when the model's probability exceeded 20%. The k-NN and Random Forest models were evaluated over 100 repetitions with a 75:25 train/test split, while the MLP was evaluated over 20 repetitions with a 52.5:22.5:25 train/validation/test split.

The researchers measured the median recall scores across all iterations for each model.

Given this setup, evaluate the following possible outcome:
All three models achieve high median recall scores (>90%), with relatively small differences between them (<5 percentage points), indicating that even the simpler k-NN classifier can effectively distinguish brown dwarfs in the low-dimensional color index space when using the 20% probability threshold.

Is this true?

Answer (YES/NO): YES